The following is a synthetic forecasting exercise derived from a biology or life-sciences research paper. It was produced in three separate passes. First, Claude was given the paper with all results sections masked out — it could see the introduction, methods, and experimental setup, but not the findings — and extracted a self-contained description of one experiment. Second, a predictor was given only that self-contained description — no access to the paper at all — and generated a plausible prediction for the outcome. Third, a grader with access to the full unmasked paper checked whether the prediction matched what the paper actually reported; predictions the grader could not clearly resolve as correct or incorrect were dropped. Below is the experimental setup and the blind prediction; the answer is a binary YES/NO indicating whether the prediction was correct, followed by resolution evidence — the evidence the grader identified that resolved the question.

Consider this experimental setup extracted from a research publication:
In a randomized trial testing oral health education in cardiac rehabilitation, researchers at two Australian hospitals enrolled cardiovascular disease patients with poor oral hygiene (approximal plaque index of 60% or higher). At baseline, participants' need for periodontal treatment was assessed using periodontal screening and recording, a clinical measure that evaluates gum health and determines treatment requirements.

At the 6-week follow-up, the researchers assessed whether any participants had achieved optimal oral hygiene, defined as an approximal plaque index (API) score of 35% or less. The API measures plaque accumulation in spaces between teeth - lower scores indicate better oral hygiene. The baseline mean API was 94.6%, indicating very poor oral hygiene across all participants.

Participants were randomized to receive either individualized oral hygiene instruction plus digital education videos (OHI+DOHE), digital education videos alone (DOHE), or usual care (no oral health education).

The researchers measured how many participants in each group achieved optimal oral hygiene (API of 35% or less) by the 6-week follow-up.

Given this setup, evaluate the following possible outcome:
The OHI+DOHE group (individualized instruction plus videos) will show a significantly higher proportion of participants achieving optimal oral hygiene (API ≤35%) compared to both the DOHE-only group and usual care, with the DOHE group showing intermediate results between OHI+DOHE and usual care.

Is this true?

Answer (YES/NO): NO